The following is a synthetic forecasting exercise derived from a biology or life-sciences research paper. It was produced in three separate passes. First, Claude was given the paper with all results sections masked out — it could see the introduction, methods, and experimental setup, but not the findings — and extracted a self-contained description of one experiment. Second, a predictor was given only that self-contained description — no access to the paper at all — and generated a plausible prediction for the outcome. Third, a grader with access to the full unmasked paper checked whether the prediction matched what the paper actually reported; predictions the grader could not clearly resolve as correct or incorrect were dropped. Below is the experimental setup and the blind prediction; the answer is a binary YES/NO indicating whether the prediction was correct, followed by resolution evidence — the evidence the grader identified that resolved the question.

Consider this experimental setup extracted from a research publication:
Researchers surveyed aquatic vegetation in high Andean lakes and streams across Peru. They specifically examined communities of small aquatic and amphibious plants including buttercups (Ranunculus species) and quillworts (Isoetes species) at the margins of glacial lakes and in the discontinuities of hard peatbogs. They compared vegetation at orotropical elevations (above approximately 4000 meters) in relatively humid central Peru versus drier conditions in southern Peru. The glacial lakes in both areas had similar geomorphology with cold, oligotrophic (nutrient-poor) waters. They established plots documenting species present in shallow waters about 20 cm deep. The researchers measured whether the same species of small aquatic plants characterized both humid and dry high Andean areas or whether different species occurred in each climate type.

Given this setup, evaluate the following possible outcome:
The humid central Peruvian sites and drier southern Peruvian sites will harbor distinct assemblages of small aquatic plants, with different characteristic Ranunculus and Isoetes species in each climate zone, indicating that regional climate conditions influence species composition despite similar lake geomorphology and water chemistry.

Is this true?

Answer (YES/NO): YES